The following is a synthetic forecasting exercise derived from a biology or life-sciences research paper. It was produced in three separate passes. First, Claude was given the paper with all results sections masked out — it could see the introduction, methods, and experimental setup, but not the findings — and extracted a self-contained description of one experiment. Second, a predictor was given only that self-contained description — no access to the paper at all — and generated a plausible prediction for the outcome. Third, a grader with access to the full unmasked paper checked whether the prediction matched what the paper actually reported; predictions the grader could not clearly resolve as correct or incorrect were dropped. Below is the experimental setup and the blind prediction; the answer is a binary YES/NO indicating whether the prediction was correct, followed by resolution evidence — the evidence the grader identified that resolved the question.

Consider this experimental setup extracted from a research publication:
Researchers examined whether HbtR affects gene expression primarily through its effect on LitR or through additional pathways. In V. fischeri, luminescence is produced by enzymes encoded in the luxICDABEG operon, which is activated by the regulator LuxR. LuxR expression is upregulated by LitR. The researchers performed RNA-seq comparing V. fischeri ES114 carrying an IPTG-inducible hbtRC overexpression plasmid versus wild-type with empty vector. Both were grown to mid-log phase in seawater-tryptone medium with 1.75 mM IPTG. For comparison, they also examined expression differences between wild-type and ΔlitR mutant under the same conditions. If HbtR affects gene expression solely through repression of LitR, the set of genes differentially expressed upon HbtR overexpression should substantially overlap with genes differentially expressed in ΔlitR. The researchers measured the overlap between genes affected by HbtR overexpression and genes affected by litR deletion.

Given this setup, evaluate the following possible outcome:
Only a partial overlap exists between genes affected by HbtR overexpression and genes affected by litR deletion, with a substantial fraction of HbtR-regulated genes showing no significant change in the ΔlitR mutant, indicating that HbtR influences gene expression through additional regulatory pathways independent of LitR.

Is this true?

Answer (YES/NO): NO